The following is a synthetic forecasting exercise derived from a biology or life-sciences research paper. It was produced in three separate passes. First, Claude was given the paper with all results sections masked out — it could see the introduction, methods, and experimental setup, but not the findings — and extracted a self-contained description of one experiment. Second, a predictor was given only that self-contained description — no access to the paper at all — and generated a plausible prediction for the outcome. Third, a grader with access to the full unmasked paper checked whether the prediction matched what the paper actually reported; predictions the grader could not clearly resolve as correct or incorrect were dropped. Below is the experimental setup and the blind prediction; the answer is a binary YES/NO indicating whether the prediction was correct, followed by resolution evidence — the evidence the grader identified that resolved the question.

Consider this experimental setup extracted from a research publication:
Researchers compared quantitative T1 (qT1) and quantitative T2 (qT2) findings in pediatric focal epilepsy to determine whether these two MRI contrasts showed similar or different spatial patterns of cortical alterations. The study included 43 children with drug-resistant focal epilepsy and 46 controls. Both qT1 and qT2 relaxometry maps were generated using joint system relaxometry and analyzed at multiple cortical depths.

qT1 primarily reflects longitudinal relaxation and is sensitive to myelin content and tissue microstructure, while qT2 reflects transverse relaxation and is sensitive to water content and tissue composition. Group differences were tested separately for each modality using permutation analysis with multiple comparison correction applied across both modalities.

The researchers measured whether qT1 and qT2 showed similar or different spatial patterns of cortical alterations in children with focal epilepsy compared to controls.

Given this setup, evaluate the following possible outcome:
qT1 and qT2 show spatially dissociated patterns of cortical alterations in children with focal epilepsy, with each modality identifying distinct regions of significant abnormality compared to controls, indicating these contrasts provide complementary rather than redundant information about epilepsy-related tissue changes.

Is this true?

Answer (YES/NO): NO